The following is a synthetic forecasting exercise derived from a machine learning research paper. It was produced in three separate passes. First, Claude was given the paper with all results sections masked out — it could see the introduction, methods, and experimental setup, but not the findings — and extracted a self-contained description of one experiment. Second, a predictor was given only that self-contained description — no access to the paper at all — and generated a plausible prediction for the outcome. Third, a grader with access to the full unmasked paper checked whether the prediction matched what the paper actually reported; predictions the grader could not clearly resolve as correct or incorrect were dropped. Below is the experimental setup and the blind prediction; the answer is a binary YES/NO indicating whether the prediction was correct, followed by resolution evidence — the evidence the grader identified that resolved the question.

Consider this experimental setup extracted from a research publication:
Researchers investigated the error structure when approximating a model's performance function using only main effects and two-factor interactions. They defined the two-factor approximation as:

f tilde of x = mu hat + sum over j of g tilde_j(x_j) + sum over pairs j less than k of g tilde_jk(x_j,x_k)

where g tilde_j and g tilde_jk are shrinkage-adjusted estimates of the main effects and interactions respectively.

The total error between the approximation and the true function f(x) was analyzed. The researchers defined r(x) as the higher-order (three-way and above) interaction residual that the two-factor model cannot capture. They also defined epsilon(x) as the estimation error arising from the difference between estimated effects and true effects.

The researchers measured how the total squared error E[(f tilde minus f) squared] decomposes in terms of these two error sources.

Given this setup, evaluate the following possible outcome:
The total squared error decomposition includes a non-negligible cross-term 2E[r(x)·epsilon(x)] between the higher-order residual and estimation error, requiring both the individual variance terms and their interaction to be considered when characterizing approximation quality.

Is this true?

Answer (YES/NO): NO